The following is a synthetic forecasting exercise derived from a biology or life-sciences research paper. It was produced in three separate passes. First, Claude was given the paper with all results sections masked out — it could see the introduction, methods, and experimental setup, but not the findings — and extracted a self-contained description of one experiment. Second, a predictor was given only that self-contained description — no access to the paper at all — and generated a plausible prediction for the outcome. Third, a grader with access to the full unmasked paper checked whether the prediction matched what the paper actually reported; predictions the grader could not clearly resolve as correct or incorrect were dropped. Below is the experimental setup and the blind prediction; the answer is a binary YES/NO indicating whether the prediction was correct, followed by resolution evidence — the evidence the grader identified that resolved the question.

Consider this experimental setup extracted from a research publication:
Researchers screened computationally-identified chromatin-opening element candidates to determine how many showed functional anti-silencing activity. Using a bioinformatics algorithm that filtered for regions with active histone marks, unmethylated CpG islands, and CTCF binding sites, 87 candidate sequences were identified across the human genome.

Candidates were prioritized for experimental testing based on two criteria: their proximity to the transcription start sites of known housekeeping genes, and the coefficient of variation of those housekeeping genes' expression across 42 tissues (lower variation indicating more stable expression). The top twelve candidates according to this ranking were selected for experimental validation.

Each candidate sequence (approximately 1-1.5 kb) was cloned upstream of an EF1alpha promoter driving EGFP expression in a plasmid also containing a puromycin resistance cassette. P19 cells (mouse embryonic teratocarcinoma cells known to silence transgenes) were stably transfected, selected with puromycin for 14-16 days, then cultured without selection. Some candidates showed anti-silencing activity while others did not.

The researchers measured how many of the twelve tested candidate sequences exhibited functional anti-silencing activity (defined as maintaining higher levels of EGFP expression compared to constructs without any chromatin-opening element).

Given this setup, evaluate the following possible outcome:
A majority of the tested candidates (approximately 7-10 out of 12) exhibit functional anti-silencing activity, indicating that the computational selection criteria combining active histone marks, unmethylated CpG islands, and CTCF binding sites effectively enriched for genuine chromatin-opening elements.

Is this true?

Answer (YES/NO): NO